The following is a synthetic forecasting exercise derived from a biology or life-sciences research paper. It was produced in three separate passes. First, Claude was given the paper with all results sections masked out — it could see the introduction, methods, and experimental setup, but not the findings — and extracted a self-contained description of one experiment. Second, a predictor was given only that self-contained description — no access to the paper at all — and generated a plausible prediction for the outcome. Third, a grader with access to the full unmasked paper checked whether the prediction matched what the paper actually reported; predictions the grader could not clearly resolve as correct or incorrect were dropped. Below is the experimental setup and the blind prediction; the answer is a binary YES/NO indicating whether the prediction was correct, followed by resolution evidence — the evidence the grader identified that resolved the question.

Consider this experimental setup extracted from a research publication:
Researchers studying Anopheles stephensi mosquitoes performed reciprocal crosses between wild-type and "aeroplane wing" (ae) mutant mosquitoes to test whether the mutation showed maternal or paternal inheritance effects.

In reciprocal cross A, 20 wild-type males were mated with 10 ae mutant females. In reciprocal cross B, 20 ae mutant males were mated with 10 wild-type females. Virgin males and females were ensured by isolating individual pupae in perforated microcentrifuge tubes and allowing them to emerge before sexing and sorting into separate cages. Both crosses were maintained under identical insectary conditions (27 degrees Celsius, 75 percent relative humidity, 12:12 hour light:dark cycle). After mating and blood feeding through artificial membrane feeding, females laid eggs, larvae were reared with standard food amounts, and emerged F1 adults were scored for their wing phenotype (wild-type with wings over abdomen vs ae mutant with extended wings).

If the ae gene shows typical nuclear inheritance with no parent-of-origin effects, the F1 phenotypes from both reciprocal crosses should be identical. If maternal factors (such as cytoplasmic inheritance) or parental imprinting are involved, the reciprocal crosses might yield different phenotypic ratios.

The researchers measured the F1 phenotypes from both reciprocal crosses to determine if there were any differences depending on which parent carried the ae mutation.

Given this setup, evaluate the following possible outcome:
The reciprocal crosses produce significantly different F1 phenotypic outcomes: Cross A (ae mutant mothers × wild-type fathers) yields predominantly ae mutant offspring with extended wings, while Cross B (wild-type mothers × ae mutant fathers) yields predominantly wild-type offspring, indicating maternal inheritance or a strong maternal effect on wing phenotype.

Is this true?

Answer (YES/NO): NO